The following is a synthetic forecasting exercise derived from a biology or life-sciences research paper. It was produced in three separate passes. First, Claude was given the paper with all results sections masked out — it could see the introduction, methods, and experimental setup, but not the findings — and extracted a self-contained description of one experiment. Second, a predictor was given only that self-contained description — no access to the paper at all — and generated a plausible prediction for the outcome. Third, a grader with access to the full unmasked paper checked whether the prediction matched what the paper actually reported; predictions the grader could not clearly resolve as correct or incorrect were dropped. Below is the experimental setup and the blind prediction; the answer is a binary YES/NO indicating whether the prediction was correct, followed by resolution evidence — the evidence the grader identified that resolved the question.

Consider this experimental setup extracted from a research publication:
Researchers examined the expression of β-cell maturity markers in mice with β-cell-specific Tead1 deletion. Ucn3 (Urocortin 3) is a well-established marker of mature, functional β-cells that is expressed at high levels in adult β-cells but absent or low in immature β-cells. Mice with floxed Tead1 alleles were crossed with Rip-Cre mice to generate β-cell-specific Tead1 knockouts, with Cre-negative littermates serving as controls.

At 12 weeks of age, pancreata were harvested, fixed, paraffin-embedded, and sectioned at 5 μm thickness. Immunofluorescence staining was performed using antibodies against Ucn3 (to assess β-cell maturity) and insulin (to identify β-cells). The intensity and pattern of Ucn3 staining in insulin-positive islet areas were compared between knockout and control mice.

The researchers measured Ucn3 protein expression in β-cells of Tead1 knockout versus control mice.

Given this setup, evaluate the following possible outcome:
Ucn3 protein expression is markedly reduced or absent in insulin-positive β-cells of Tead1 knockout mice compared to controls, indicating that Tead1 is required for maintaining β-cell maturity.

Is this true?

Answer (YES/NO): YES